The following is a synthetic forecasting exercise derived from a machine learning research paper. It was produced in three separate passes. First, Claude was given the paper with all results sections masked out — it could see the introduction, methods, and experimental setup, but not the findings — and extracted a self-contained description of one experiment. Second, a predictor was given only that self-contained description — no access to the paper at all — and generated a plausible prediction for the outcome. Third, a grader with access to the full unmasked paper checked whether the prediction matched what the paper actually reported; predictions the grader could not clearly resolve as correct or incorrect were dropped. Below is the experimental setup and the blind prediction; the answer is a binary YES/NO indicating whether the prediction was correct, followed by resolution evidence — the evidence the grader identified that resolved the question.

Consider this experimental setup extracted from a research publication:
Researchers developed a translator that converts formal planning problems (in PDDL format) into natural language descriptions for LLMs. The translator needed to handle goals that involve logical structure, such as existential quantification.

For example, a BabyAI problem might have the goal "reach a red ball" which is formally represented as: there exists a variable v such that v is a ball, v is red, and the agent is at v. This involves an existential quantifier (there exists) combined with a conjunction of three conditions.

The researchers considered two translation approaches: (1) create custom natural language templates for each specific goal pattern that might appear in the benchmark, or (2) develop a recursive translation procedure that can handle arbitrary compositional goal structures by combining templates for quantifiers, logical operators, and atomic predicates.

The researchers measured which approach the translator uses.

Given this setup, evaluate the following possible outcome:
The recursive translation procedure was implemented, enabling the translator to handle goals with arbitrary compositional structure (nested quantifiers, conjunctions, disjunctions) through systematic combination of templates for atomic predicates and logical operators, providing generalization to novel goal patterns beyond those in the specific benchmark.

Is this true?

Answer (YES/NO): YES